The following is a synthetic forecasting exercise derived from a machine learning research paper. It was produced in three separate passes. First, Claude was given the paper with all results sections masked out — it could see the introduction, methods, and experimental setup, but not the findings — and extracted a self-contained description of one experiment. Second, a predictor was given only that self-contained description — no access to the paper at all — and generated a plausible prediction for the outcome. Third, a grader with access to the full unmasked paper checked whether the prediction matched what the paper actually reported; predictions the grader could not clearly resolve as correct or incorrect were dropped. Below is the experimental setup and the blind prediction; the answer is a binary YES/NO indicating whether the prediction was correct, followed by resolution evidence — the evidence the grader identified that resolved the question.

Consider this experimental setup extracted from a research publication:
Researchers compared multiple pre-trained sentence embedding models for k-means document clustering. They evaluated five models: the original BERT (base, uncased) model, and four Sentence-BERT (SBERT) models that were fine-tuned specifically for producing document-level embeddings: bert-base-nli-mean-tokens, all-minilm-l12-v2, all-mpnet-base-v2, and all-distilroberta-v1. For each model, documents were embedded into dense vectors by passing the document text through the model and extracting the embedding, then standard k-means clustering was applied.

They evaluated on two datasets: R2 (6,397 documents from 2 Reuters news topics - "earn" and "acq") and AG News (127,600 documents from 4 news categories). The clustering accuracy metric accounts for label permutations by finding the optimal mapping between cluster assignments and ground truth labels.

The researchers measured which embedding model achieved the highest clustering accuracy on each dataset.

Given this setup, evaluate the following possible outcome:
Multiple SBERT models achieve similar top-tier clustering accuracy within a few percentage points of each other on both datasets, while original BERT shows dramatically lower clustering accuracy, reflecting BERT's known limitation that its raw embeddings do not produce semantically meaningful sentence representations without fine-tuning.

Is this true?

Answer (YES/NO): NO